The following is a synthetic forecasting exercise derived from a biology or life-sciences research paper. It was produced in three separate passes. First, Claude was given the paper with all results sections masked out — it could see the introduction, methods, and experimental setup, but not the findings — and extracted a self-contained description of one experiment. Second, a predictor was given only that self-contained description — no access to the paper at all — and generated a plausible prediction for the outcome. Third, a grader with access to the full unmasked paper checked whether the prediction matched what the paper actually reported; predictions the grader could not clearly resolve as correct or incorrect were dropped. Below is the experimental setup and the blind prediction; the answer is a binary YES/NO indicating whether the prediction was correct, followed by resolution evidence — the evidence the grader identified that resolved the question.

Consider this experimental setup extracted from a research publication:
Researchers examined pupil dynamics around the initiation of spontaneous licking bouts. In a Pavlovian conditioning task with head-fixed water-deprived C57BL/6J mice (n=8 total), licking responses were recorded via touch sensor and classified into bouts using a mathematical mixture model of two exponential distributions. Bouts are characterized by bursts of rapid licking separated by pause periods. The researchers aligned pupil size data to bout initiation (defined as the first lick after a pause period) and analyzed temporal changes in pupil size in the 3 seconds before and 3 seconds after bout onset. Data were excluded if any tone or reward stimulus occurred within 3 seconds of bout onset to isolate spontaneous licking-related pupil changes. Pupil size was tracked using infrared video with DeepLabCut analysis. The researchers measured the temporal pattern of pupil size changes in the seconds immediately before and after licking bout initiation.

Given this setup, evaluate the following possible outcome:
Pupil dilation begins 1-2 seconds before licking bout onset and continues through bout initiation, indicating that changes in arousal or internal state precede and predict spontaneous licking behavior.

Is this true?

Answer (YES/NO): NO